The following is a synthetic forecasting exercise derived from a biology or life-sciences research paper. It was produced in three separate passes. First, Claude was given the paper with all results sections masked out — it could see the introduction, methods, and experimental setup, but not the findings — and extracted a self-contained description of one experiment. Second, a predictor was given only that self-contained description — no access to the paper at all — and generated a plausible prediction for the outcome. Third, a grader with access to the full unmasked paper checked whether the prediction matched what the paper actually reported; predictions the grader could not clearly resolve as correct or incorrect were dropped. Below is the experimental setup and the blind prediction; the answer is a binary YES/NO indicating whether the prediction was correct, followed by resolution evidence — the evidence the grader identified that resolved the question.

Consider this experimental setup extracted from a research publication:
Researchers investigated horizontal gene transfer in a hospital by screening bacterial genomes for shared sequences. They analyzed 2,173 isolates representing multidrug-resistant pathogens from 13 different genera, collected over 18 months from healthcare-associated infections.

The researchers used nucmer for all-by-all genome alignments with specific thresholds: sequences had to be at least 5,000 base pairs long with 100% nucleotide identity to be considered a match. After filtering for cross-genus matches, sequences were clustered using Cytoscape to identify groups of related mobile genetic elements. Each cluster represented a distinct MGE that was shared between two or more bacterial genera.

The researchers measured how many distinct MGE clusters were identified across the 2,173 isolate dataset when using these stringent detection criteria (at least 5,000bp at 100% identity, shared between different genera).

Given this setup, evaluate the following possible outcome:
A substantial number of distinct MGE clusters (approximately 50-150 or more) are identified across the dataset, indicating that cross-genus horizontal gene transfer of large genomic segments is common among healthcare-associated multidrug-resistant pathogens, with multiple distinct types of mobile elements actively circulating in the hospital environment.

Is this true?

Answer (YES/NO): YES